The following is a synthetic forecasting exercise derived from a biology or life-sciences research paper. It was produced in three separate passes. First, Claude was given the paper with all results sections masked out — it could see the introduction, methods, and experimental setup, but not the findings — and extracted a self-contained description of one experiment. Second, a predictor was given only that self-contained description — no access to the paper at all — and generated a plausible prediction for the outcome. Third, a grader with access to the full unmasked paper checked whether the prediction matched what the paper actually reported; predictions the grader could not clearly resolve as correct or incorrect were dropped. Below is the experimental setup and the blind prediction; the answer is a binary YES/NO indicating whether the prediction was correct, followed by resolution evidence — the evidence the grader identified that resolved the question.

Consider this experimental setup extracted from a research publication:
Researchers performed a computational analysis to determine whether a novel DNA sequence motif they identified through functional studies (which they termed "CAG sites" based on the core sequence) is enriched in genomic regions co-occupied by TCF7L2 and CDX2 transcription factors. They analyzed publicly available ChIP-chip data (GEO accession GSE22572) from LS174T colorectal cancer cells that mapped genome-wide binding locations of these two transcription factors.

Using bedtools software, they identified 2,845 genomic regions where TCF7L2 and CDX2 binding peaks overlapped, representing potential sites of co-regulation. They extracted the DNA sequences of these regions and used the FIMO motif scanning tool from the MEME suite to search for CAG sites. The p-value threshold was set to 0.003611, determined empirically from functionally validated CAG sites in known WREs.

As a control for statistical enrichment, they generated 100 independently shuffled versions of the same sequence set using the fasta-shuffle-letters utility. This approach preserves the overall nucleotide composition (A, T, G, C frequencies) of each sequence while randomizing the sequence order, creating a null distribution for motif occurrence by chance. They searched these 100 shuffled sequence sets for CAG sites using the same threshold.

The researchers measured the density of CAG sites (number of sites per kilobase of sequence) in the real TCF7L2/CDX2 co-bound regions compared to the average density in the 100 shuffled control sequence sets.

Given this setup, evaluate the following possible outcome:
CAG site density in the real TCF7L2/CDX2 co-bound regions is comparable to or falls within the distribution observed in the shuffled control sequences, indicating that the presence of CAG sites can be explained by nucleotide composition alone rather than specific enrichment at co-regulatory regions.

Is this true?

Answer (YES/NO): NO